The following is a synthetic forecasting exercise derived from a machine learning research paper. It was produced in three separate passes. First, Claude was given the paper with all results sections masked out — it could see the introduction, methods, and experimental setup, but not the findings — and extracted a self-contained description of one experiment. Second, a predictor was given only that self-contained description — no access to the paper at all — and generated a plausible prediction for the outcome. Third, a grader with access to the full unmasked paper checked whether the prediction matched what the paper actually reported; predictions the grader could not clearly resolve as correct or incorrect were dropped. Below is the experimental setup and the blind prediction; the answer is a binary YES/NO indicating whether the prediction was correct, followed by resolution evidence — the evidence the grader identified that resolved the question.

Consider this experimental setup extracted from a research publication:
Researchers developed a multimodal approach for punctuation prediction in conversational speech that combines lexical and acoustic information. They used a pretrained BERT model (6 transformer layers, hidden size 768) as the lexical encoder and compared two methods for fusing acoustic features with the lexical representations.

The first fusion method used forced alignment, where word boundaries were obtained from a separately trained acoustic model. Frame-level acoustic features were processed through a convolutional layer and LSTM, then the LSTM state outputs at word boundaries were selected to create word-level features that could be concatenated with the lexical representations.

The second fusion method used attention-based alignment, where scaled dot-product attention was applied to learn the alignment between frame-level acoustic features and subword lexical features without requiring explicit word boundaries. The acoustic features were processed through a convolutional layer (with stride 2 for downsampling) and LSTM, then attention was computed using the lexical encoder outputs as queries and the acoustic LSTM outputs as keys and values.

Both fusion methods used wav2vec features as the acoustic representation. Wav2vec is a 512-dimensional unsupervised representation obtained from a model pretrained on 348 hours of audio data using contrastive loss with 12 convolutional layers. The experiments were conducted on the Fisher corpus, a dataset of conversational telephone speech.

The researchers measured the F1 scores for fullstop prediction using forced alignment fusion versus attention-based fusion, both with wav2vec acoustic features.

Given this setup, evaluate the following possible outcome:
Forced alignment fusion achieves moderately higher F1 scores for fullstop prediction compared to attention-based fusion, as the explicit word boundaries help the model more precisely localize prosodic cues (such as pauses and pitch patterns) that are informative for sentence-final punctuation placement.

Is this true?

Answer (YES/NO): NO